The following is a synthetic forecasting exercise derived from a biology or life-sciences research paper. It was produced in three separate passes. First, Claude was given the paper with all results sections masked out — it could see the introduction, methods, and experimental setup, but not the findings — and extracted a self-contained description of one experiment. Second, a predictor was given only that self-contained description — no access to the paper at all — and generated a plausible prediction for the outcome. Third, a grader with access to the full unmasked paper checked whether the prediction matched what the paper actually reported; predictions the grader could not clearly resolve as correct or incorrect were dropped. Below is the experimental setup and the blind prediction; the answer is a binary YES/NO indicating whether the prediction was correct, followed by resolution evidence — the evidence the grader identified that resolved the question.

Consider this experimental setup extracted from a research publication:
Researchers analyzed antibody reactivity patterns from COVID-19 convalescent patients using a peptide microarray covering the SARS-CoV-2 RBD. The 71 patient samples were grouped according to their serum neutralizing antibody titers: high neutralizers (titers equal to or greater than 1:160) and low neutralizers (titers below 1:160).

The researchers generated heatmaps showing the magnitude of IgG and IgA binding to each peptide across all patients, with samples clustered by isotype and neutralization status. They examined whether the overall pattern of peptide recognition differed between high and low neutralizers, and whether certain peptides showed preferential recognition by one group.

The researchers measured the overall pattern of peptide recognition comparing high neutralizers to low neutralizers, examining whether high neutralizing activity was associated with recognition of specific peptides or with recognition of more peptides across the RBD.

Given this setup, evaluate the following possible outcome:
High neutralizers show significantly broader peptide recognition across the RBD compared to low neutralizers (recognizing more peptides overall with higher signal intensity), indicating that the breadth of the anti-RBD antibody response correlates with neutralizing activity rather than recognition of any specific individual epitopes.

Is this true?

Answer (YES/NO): NO